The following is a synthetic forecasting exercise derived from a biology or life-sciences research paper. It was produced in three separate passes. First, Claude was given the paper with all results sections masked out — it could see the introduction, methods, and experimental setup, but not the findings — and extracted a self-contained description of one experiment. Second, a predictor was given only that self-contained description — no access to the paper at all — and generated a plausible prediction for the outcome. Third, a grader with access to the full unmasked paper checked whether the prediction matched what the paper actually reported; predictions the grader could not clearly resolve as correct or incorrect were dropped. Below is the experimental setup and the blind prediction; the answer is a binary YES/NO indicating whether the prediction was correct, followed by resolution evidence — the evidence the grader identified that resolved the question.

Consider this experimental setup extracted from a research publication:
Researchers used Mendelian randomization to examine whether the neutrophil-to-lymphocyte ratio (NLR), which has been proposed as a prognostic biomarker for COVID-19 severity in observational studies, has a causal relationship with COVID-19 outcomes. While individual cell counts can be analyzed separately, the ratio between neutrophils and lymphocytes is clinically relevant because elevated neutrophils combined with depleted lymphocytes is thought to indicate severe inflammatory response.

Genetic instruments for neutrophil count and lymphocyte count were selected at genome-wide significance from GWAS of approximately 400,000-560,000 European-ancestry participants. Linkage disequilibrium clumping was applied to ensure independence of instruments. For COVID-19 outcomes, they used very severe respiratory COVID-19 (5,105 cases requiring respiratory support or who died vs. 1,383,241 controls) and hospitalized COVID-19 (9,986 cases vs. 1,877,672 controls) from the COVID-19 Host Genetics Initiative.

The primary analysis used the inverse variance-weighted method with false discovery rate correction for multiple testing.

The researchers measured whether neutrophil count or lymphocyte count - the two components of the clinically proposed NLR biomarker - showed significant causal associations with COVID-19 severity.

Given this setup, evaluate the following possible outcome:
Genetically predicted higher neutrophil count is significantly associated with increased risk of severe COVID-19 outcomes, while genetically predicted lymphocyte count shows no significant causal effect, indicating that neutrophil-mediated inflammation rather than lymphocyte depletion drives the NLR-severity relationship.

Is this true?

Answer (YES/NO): NO